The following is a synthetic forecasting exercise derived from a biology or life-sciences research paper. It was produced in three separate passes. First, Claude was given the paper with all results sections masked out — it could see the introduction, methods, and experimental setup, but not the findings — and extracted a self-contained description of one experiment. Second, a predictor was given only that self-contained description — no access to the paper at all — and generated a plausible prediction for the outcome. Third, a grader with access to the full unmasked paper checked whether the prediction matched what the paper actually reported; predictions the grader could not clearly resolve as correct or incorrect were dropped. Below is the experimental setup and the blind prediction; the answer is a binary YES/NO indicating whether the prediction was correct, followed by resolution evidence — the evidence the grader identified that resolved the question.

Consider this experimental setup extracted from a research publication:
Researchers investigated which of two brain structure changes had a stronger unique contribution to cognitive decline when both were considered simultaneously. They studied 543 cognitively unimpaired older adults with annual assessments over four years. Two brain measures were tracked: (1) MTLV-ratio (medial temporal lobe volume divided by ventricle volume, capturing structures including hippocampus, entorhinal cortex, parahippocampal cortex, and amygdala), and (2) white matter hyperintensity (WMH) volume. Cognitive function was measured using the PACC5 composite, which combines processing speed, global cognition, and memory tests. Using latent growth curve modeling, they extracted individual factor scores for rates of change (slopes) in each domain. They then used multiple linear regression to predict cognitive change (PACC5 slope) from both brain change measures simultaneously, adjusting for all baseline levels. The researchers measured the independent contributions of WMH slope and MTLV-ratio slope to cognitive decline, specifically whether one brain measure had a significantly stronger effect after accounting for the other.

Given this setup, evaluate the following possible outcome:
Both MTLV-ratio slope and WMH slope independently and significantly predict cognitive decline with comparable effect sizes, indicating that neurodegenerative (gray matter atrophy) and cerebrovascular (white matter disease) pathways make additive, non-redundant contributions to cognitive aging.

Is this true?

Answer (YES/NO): NO